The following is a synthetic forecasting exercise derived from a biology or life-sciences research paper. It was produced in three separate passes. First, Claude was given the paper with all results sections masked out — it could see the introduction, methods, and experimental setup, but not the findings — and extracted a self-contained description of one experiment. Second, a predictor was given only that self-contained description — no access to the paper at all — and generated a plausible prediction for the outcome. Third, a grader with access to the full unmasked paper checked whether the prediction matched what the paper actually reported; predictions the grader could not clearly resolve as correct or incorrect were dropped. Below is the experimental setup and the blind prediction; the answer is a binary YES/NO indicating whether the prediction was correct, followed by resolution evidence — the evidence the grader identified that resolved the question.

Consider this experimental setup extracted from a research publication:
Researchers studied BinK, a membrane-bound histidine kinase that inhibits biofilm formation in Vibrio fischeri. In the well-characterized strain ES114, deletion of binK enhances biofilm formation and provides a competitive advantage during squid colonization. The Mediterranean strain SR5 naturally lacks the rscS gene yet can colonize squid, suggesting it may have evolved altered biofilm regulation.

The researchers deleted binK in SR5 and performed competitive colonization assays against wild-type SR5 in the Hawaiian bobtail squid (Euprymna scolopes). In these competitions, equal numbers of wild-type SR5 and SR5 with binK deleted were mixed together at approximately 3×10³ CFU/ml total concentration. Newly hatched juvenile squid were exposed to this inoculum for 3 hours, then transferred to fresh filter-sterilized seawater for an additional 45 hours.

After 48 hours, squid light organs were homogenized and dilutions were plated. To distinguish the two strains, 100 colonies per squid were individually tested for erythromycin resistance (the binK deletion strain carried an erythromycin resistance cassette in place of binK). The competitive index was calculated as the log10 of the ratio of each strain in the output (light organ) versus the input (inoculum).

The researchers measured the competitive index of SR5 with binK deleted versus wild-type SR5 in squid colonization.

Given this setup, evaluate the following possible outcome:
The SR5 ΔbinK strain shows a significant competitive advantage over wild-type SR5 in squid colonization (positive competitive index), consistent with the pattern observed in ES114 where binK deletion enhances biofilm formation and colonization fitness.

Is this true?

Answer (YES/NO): YES